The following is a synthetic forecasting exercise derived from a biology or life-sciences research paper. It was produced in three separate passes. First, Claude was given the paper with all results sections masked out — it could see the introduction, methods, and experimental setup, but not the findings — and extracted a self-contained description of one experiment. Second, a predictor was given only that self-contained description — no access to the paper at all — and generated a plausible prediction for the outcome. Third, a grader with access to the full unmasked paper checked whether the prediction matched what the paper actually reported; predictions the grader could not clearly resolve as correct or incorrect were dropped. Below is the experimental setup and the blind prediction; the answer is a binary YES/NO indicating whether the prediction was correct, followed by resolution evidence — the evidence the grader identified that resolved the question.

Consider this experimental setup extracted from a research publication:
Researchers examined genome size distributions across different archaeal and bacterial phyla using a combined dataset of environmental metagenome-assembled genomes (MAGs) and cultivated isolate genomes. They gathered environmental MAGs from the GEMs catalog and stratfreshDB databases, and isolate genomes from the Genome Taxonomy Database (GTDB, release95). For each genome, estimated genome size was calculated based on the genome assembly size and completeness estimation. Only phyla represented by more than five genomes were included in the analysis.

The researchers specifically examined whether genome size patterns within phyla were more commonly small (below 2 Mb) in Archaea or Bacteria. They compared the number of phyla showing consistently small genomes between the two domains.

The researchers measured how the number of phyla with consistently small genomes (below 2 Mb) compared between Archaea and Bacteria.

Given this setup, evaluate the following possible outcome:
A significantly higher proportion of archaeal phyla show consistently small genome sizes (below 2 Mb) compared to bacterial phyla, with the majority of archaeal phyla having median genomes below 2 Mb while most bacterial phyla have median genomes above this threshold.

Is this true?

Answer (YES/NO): NO